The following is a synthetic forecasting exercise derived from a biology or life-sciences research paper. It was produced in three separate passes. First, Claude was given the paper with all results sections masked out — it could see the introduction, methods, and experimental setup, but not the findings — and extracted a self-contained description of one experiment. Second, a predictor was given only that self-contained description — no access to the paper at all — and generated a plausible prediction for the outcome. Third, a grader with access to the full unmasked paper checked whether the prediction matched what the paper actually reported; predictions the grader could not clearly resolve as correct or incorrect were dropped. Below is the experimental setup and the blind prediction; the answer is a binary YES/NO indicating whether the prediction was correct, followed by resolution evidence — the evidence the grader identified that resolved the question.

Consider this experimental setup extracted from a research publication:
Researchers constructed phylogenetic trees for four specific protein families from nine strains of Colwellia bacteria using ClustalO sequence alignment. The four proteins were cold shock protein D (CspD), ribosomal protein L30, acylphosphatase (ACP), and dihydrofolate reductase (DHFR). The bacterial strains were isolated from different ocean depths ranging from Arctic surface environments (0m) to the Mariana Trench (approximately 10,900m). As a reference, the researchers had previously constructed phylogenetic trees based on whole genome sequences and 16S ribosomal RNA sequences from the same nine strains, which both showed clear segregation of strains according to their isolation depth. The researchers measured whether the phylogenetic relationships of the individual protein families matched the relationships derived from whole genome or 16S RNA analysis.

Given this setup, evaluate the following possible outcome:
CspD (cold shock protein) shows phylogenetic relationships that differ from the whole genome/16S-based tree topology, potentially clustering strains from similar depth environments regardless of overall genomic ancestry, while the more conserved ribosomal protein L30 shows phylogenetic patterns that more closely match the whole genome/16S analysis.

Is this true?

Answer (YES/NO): NO